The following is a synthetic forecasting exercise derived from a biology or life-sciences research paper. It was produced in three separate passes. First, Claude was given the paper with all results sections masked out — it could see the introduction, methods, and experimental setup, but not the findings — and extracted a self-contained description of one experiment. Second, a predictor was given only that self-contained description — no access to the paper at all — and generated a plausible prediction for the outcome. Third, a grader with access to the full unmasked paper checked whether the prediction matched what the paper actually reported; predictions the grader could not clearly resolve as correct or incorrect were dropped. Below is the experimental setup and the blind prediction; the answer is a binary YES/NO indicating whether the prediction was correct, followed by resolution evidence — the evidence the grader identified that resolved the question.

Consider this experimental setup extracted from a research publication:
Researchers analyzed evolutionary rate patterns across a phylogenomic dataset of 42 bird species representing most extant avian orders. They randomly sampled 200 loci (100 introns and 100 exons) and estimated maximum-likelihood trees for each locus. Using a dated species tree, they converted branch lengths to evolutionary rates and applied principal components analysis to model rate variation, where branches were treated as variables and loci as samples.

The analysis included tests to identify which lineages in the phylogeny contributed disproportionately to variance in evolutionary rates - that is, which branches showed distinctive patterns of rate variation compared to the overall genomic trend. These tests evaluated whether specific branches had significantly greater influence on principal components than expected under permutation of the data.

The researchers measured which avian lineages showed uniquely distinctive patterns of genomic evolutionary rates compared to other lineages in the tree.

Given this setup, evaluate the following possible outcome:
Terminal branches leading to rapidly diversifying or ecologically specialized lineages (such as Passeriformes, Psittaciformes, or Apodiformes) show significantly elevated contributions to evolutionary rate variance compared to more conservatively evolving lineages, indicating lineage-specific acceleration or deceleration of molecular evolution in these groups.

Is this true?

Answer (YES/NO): NO